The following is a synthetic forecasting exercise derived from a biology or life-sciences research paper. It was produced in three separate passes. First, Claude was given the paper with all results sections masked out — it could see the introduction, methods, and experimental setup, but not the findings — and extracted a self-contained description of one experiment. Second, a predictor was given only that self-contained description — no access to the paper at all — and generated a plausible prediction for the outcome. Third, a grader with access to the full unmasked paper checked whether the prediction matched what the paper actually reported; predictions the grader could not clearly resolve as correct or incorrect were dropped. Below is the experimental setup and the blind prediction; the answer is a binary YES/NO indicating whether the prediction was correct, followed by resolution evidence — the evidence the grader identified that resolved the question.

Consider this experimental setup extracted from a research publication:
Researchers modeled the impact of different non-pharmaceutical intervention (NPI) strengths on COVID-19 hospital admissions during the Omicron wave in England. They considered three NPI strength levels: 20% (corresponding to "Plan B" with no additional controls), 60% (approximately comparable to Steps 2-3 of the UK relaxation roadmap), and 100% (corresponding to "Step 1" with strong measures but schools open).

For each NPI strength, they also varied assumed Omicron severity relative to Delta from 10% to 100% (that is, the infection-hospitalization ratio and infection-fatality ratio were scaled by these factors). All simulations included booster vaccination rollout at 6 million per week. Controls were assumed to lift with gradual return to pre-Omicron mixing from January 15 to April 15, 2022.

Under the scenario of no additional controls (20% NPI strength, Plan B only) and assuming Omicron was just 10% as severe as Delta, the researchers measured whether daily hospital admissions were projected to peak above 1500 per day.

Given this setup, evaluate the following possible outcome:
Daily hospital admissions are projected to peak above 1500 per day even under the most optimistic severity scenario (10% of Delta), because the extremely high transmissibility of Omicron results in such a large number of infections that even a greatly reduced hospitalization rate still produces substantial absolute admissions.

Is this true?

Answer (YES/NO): YES